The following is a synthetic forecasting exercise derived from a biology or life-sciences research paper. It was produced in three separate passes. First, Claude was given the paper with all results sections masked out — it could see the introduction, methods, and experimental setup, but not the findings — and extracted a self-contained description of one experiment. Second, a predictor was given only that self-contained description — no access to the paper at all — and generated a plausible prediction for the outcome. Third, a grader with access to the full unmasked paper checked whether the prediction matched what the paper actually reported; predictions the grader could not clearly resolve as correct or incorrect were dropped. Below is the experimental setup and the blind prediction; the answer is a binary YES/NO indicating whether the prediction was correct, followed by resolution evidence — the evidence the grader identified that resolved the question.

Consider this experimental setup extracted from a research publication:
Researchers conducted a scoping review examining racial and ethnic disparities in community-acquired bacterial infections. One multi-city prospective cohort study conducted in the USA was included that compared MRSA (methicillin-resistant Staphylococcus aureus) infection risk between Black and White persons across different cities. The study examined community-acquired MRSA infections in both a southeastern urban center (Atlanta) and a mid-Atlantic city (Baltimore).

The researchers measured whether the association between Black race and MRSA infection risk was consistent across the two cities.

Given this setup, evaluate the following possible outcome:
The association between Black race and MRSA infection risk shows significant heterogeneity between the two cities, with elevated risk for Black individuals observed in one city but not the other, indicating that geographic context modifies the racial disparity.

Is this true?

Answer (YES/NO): YES